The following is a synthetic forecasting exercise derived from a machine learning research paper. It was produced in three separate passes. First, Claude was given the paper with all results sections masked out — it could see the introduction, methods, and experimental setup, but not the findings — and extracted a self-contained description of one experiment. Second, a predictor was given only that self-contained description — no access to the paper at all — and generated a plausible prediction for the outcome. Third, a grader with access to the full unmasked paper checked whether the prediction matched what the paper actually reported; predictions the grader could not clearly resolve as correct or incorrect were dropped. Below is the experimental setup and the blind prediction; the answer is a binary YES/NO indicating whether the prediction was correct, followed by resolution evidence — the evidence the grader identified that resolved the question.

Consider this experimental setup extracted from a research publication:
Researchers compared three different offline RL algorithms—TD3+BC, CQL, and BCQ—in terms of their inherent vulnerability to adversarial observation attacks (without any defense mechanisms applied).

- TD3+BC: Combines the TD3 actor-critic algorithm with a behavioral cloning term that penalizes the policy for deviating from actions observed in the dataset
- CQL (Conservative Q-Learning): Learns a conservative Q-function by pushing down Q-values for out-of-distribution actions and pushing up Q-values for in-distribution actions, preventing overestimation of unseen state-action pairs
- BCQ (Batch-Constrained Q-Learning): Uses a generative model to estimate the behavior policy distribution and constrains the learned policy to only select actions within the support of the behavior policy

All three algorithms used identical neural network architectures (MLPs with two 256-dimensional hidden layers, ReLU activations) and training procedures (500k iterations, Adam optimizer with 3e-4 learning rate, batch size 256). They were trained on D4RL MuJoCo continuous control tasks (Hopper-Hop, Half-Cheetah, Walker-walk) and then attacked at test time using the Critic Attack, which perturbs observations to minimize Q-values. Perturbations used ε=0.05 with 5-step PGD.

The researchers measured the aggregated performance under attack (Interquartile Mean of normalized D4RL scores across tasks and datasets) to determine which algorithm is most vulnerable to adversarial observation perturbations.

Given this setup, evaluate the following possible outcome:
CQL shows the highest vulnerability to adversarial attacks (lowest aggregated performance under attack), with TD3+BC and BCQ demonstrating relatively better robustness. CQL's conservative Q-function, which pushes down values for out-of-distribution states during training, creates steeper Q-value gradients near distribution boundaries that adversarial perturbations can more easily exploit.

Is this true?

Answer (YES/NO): NO